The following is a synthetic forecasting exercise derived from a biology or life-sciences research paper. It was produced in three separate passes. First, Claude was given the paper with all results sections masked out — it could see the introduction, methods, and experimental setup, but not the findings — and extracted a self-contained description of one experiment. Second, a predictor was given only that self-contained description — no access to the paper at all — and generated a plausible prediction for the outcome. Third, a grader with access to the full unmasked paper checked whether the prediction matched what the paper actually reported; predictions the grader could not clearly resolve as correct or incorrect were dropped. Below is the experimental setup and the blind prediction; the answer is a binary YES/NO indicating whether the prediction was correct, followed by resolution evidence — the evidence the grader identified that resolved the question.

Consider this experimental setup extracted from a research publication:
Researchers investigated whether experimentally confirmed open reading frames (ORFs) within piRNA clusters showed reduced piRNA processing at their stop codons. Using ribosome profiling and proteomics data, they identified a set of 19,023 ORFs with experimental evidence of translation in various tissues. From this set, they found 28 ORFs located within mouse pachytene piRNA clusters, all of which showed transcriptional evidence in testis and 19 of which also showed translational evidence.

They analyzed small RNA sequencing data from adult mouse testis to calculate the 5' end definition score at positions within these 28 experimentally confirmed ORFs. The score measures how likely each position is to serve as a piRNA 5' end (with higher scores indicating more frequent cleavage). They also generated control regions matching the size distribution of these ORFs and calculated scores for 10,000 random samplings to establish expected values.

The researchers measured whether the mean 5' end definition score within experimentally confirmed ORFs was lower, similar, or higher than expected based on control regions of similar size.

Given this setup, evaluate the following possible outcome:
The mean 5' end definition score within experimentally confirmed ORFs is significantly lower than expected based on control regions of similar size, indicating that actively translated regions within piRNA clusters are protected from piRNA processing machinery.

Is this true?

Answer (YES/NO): NO